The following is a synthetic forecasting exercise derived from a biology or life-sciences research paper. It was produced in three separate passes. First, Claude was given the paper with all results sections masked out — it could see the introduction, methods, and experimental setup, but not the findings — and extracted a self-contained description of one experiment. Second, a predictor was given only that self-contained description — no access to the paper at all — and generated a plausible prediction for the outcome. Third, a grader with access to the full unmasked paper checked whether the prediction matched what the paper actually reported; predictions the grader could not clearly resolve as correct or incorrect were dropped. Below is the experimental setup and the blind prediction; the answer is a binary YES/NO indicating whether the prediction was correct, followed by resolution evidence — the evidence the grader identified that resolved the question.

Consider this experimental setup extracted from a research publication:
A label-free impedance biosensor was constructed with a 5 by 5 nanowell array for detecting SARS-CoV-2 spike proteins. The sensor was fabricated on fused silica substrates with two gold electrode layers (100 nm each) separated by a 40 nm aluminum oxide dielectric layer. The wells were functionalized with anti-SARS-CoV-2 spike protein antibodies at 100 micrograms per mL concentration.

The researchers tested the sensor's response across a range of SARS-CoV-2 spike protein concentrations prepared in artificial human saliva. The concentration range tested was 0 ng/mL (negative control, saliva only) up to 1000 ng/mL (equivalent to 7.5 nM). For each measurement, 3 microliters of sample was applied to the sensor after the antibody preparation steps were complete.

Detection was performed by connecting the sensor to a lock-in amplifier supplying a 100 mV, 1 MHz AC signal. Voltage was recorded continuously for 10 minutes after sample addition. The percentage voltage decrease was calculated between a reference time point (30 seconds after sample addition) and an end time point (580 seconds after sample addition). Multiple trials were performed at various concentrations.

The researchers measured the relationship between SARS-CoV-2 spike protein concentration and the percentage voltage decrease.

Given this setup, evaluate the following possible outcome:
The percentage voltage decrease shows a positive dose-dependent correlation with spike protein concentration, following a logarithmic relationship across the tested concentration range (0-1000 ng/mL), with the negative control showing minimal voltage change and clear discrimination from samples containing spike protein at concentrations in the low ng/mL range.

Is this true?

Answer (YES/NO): YES